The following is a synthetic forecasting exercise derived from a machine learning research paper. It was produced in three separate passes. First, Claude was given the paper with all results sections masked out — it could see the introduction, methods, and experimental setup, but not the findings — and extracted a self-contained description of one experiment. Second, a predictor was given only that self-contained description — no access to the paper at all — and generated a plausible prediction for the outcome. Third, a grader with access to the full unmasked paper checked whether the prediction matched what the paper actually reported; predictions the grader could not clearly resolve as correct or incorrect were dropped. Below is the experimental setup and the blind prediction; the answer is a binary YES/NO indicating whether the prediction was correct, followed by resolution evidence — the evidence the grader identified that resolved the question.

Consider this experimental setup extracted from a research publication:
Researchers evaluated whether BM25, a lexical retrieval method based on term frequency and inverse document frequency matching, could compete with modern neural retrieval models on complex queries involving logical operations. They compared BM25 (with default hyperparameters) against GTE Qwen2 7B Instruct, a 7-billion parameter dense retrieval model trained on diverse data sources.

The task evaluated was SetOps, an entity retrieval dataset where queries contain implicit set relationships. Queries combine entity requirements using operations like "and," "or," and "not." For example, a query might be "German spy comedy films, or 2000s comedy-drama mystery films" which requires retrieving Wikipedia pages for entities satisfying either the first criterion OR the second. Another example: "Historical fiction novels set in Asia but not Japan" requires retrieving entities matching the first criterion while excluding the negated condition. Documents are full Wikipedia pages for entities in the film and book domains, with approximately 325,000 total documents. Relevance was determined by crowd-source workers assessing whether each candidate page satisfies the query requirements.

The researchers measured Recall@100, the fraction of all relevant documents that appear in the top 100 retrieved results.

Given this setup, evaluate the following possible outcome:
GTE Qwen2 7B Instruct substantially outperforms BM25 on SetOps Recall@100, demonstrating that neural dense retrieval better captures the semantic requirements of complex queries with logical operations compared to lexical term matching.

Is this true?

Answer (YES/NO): NO